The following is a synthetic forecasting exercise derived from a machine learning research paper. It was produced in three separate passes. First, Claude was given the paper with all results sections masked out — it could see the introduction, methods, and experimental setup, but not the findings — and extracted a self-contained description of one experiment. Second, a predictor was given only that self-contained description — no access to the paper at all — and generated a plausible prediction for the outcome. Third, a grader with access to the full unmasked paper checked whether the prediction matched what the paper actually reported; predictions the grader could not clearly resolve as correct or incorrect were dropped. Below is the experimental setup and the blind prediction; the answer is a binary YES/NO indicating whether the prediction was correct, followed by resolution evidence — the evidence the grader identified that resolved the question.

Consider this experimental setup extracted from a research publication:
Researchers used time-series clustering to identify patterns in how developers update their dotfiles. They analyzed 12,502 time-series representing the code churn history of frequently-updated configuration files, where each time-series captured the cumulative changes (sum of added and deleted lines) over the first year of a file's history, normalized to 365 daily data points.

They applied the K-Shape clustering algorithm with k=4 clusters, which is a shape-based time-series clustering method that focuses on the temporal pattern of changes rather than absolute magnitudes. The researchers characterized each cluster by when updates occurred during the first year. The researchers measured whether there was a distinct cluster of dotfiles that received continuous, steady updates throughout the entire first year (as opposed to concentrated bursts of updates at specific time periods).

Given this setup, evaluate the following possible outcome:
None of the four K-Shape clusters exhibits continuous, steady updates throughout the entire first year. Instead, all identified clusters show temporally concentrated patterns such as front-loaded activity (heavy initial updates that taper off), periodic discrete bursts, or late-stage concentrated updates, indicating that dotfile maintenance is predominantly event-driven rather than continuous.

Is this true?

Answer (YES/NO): NO